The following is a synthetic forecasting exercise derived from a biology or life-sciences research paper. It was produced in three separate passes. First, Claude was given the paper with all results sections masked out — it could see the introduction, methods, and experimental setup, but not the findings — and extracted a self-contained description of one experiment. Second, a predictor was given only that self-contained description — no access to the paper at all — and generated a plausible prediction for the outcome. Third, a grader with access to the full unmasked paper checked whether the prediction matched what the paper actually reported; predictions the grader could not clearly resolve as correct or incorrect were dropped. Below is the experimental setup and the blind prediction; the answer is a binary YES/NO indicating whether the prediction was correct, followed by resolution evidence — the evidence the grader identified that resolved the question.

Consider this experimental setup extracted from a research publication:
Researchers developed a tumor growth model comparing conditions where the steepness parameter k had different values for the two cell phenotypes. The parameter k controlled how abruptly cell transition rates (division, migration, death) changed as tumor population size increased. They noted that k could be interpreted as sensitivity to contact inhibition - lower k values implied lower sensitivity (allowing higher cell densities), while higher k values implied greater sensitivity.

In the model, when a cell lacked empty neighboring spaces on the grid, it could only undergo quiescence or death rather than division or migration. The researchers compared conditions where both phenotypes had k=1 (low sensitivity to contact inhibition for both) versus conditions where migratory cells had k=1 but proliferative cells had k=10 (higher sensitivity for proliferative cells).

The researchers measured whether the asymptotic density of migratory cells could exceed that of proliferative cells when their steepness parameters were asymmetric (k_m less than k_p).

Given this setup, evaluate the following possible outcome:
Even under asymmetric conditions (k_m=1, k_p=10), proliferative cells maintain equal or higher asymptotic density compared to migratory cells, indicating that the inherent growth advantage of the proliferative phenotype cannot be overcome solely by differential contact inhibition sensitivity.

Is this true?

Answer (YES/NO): NO